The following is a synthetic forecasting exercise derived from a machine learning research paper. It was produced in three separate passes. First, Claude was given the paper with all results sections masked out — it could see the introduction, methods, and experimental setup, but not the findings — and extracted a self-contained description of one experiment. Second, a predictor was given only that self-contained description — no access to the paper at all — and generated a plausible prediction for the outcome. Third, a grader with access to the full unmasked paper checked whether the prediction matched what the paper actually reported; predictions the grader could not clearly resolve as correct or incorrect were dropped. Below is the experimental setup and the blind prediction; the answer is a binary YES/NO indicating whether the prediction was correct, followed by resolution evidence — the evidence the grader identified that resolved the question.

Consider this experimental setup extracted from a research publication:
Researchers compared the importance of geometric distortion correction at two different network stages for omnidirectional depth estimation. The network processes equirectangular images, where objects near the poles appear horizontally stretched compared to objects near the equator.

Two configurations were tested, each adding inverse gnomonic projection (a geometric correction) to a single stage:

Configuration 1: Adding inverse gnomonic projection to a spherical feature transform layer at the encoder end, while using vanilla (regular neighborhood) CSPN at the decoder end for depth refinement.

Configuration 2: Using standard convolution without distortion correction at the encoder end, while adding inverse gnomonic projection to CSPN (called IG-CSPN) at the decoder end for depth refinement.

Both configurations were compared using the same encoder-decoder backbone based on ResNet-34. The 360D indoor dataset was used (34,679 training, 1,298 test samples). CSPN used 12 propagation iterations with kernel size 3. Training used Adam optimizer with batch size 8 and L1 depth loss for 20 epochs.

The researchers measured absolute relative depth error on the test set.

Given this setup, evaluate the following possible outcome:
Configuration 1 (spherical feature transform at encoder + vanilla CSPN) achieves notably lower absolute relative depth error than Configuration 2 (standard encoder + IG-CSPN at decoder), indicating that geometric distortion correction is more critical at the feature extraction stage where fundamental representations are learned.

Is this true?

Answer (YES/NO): NO